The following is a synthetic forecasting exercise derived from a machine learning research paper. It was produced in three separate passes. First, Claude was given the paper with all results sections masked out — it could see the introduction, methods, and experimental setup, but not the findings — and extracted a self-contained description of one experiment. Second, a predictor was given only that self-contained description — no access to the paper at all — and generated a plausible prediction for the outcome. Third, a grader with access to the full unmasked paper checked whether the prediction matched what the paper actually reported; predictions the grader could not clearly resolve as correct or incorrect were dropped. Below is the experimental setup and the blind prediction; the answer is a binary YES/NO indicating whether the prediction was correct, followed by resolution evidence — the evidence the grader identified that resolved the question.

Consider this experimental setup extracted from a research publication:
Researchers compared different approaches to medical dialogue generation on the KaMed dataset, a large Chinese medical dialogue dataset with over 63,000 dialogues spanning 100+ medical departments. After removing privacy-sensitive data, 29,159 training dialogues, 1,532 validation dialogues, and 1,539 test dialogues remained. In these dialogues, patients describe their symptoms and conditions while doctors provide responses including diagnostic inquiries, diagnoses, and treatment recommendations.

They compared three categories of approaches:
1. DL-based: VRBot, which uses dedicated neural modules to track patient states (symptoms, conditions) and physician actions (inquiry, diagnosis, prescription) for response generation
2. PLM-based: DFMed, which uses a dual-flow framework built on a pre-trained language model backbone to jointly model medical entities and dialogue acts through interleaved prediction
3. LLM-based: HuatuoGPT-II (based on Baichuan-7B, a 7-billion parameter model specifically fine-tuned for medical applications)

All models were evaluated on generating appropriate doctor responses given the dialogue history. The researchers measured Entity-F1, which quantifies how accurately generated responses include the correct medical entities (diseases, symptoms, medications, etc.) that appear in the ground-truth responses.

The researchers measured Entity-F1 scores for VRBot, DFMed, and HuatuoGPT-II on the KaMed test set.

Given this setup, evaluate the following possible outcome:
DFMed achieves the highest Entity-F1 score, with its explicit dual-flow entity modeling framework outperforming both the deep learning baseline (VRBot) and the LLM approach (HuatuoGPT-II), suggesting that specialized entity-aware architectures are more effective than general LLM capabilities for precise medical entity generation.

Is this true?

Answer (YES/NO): YES